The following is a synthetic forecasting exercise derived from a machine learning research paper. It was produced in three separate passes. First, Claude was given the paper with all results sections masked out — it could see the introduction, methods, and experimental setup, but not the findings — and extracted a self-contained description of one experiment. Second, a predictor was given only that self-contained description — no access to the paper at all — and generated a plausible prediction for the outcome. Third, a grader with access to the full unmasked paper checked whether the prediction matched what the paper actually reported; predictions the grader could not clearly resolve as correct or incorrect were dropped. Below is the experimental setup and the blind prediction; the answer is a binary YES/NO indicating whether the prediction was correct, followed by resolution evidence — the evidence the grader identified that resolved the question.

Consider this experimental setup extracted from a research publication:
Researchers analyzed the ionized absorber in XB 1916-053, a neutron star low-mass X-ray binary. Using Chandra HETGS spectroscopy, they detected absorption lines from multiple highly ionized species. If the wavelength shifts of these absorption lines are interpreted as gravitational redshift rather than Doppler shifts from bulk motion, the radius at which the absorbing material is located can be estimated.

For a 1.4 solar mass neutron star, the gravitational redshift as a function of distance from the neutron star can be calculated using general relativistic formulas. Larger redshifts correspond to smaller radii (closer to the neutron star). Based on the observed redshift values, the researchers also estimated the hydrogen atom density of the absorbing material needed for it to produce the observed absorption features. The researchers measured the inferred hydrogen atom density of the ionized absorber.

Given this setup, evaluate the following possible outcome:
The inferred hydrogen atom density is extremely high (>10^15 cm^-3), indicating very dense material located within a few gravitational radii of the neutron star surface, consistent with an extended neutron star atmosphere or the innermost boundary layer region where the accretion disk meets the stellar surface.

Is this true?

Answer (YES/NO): NO